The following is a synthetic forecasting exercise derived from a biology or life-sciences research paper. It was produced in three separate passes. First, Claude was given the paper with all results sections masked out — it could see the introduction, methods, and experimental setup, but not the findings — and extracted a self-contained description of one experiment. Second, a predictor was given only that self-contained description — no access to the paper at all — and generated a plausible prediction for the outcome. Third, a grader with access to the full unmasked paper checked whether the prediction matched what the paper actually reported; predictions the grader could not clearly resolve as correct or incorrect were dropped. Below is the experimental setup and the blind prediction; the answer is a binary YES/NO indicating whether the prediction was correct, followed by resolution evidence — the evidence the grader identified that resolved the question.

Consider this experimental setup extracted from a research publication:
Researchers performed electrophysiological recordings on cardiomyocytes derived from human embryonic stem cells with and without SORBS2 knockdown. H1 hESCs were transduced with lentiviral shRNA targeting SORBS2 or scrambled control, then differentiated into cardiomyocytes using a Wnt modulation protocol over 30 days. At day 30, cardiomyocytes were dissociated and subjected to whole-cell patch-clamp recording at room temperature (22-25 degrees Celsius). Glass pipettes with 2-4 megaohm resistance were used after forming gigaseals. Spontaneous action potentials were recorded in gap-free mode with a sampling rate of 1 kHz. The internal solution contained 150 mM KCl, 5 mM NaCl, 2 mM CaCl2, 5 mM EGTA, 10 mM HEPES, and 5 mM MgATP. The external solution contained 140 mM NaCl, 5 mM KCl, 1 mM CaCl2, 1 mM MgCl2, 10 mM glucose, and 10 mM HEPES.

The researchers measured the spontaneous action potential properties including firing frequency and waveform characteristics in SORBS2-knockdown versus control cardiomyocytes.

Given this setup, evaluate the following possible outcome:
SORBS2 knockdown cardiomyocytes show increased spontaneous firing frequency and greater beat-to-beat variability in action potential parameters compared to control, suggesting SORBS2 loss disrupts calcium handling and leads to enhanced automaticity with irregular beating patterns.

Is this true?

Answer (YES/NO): NO